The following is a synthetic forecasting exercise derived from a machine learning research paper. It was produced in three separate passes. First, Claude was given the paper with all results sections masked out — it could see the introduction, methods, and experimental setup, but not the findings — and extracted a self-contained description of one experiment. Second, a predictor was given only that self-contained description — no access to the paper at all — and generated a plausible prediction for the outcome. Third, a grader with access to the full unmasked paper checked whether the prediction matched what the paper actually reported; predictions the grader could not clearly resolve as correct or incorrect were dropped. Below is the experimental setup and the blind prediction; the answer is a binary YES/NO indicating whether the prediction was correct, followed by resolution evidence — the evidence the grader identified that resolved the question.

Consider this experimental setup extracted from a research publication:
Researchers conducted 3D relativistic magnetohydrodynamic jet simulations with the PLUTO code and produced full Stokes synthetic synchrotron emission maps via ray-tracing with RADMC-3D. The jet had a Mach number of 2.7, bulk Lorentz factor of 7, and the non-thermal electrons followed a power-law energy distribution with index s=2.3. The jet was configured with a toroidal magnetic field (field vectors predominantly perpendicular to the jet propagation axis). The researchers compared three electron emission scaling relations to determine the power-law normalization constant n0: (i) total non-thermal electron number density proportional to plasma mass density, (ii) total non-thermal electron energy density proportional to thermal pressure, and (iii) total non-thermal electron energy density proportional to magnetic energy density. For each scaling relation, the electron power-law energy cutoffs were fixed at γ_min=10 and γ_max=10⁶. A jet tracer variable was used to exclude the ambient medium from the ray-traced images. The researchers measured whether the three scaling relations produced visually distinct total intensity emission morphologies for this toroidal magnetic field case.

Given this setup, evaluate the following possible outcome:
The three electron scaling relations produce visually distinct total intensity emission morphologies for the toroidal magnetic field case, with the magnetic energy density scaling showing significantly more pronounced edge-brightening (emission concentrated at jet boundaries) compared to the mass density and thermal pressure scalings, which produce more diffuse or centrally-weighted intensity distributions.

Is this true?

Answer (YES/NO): NO